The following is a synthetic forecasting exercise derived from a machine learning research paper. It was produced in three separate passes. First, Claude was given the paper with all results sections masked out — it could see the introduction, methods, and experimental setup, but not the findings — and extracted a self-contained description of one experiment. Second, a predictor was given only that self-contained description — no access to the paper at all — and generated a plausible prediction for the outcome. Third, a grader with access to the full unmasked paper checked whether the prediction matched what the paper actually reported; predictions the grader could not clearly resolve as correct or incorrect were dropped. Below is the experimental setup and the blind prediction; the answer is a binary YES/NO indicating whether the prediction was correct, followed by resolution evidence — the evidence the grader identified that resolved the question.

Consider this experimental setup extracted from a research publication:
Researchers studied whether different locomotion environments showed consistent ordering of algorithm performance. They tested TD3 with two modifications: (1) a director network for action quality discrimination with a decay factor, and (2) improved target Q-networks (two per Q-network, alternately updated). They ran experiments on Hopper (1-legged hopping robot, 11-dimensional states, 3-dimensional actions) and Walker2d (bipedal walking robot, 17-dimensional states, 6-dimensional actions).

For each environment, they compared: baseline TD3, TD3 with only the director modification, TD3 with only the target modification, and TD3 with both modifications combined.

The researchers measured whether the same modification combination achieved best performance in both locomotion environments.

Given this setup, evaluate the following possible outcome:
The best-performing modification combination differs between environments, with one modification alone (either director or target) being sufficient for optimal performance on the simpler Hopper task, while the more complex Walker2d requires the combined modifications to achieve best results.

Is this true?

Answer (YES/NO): NO